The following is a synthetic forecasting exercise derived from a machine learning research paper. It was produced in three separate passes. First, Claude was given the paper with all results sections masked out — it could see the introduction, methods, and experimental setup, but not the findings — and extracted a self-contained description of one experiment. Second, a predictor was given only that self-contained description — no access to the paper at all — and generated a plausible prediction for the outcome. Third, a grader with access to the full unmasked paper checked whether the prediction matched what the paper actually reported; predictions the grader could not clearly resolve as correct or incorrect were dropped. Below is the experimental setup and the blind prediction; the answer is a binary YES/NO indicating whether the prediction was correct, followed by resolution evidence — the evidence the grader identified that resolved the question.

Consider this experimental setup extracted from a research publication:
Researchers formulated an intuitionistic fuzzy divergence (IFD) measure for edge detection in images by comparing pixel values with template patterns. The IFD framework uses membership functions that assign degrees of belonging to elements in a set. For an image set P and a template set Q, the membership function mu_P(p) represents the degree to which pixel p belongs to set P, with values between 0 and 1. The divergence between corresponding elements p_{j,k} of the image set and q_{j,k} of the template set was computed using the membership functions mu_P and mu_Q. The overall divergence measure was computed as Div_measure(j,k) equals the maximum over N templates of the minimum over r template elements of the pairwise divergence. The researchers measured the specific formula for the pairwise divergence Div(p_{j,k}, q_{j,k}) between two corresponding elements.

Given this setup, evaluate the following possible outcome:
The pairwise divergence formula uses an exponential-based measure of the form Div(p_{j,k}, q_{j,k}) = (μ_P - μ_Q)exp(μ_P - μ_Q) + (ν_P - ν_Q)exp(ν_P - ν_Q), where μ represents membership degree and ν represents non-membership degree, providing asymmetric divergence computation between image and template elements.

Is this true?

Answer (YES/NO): NO